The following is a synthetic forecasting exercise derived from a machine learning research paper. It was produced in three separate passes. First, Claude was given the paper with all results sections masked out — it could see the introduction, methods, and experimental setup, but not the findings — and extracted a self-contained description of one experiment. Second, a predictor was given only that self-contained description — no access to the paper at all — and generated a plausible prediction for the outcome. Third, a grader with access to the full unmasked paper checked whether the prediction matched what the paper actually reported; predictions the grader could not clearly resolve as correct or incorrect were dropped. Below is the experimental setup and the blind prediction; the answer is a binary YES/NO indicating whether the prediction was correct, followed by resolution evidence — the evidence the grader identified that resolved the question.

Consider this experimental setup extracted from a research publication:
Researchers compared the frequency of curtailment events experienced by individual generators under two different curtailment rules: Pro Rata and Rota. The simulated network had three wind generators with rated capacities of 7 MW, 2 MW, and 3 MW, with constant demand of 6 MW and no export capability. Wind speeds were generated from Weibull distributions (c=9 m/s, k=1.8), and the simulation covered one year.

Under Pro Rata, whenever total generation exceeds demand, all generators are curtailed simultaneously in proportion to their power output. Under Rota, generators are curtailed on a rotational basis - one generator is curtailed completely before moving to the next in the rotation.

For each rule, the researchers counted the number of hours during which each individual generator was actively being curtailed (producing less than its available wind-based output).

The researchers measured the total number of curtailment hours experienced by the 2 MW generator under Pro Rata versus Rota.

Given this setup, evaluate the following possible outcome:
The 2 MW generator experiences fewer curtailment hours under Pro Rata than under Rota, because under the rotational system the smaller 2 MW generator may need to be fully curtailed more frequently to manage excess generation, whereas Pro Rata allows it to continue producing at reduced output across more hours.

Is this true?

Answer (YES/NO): NO